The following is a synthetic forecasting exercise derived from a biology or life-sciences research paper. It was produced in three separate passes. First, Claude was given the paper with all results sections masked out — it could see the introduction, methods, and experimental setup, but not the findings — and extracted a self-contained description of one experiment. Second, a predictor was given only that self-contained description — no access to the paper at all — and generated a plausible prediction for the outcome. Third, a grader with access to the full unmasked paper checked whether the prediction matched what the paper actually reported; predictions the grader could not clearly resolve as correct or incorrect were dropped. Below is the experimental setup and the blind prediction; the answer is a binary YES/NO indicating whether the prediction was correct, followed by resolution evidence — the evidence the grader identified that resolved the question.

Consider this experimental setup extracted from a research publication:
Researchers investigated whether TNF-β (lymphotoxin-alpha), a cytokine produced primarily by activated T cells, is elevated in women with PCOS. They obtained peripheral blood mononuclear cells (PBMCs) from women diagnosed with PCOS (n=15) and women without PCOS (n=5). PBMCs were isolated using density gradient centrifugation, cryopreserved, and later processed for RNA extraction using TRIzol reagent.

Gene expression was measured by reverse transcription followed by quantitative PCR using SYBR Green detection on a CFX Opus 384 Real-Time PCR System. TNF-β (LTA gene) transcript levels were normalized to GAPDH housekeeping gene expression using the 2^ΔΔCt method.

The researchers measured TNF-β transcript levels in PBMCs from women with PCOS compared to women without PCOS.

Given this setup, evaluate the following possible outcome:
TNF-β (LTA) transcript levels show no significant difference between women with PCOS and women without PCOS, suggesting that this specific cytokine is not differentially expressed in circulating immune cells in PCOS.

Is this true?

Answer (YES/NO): NO